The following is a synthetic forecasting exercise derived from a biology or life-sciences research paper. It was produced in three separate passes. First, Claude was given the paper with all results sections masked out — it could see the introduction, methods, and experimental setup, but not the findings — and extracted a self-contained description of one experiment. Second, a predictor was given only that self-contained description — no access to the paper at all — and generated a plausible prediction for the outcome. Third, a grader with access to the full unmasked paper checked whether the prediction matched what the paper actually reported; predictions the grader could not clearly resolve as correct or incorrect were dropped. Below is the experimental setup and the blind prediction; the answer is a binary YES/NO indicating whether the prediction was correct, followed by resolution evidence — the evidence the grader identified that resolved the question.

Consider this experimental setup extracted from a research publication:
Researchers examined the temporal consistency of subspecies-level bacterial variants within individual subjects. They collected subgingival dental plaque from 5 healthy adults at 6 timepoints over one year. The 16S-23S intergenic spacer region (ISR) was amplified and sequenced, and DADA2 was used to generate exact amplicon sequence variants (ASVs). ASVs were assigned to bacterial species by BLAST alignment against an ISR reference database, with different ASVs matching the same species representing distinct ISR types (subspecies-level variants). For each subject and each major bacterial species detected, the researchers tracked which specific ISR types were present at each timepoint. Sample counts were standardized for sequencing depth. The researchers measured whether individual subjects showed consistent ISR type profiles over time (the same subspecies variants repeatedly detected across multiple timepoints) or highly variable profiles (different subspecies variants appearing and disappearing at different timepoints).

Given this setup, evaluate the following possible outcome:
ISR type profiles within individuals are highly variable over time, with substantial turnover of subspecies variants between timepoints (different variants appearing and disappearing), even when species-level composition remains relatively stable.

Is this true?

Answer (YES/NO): NO